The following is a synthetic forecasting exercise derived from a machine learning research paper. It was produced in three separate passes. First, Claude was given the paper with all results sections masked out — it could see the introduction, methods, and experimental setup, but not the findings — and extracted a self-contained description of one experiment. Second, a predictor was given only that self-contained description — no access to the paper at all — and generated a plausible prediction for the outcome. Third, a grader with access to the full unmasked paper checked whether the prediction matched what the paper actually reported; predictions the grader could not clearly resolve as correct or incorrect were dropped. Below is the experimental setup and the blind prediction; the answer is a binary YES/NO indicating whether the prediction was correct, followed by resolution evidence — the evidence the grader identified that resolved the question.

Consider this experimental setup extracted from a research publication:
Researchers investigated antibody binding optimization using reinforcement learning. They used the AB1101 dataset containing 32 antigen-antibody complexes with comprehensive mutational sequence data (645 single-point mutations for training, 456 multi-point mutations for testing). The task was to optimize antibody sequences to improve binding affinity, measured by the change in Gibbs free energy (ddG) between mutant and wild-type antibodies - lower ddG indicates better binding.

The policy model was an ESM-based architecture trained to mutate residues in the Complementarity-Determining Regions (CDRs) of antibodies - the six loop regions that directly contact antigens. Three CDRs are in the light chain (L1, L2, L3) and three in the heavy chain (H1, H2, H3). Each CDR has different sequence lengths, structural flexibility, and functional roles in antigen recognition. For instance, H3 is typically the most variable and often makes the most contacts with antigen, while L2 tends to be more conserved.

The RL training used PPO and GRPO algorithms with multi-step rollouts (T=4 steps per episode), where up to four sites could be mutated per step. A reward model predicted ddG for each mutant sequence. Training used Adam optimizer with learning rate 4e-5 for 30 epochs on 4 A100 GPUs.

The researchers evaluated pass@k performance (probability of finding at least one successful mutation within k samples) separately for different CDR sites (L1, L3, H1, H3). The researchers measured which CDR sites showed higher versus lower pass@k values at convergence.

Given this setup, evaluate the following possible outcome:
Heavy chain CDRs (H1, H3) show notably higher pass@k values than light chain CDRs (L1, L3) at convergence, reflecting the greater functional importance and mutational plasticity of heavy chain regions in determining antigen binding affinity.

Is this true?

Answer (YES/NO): NO